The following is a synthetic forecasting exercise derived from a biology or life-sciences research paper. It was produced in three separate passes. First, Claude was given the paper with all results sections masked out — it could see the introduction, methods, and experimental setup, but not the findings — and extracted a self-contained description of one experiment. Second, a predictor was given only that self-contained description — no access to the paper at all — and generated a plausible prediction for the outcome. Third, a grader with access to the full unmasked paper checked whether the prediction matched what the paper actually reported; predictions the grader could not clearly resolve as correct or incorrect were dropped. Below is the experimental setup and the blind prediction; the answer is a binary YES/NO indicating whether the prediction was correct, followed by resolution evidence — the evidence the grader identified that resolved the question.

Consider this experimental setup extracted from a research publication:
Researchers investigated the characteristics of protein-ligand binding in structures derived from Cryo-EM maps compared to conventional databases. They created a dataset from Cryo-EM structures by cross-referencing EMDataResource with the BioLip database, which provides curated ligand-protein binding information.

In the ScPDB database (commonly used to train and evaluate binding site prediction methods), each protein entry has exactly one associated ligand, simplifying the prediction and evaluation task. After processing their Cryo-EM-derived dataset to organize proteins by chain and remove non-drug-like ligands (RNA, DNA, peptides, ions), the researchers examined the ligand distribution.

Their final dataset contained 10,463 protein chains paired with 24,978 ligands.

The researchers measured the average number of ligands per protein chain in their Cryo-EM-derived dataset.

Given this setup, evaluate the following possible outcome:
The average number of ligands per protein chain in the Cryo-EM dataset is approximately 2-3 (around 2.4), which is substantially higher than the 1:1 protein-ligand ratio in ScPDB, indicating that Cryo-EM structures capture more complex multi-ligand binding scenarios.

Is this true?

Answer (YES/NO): YES